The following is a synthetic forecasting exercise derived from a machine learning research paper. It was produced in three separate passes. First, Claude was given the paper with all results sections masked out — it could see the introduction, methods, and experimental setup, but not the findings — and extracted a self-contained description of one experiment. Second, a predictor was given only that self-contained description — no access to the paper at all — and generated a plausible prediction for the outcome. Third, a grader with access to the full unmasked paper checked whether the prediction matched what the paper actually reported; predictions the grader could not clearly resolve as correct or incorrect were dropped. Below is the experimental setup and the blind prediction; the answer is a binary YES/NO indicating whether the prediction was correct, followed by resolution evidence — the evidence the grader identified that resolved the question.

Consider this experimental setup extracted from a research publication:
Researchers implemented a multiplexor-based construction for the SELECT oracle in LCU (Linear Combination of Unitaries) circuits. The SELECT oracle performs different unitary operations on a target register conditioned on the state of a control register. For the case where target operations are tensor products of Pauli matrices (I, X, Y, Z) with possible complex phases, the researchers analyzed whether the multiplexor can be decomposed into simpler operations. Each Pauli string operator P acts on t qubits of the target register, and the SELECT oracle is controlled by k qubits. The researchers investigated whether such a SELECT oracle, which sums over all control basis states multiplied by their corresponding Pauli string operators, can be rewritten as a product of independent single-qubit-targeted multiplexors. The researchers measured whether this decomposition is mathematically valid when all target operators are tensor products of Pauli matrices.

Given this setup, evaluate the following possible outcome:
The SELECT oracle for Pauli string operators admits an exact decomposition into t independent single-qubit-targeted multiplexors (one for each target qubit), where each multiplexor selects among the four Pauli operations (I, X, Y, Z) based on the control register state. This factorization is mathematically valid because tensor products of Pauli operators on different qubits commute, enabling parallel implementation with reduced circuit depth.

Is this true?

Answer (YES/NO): YES